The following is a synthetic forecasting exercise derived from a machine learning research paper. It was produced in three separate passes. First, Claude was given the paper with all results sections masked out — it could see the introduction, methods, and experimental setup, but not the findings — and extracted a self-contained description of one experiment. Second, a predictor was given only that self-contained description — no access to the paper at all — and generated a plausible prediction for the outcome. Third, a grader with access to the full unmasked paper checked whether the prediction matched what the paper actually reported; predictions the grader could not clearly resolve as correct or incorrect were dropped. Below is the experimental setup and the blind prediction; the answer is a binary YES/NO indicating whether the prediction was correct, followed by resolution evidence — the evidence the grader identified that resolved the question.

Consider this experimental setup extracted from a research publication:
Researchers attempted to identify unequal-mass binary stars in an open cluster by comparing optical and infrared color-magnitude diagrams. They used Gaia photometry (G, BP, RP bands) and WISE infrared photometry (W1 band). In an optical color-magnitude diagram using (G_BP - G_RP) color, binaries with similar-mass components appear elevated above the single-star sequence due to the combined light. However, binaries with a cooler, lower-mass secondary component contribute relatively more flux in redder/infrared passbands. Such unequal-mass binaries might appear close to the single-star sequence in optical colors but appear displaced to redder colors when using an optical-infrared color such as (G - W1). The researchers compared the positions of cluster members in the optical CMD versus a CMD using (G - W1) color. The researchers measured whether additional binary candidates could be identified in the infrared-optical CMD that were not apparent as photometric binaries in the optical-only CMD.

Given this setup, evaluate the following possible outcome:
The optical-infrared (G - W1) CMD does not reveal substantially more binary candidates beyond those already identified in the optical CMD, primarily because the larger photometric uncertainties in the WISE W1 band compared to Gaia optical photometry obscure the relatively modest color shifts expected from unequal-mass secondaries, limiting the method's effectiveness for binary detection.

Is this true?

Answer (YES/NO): NO